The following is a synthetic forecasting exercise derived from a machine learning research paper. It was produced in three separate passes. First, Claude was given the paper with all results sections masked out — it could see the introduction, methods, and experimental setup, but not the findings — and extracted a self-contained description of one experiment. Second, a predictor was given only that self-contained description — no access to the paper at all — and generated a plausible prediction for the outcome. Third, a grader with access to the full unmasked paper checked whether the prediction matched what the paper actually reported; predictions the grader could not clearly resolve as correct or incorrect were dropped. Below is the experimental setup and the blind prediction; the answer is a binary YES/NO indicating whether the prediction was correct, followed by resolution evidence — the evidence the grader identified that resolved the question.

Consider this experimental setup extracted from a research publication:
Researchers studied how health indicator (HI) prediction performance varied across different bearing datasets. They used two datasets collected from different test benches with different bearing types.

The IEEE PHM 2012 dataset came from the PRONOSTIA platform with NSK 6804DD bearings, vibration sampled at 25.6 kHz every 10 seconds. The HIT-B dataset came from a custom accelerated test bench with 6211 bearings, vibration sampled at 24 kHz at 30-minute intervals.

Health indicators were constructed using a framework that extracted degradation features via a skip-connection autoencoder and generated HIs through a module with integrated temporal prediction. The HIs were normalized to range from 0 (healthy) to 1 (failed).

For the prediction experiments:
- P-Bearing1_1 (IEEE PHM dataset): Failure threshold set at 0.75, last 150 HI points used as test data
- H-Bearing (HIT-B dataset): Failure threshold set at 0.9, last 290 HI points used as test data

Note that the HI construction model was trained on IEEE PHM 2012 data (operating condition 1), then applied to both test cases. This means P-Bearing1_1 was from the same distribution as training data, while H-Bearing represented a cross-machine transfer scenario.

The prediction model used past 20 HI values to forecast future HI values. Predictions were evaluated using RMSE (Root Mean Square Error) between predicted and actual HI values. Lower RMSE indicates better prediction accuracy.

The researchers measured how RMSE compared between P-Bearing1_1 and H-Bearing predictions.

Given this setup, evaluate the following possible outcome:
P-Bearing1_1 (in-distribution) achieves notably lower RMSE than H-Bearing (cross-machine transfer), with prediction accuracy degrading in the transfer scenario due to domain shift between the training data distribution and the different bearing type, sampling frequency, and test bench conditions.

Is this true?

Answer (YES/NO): YES